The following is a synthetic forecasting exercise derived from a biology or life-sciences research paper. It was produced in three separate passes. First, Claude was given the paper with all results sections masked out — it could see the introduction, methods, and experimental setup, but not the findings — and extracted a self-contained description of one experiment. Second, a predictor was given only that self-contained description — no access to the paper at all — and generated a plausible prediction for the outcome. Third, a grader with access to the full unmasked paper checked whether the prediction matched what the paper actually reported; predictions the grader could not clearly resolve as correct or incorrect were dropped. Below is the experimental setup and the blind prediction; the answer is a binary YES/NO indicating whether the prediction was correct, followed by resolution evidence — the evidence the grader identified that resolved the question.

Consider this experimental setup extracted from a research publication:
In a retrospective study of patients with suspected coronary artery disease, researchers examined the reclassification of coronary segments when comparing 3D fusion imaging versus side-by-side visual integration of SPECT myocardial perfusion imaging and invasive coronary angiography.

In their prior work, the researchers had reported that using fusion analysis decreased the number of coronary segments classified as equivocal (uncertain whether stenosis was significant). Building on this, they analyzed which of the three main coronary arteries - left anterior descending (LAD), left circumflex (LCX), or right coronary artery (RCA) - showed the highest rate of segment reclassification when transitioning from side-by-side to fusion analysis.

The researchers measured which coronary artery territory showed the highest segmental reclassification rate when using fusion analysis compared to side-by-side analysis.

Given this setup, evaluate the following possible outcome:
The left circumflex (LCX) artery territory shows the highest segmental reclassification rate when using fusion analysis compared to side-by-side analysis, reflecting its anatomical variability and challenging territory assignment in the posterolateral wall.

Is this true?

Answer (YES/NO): YES